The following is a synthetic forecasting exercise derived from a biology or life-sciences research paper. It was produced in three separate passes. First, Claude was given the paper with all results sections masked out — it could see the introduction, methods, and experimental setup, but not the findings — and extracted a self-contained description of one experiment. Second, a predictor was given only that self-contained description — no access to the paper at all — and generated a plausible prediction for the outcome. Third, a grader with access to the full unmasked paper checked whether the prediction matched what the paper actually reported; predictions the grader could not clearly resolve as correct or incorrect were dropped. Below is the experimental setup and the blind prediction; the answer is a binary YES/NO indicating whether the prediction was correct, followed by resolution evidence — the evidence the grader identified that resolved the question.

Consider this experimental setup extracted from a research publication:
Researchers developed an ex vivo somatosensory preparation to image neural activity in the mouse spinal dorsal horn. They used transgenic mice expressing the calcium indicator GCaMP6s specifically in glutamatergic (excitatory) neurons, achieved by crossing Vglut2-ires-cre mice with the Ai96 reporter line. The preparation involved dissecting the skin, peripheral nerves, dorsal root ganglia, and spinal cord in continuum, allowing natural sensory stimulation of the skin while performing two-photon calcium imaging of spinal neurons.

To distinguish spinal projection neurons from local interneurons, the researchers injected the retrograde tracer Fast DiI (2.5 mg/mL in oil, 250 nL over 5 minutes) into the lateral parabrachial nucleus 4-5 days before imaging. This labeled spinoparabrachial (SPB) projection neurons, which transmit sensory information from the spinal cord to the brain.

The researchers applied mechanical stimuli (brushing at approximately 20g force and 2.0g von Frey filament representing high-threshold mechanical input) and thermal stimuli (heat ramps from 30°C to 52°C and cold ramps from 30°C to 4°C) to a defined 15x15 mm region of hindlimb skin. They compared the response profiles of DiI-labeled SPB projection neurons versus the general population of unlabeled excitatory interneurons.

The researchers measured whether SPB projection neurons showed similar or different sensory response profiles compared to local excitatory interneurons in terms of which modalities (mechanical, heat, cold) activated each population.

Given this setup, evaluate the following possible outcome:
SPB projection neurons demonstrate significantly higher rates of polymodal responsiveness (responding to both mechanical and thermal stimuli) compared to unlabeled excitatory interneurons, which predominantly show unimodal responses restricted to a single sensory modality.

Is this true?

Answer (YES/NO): NO